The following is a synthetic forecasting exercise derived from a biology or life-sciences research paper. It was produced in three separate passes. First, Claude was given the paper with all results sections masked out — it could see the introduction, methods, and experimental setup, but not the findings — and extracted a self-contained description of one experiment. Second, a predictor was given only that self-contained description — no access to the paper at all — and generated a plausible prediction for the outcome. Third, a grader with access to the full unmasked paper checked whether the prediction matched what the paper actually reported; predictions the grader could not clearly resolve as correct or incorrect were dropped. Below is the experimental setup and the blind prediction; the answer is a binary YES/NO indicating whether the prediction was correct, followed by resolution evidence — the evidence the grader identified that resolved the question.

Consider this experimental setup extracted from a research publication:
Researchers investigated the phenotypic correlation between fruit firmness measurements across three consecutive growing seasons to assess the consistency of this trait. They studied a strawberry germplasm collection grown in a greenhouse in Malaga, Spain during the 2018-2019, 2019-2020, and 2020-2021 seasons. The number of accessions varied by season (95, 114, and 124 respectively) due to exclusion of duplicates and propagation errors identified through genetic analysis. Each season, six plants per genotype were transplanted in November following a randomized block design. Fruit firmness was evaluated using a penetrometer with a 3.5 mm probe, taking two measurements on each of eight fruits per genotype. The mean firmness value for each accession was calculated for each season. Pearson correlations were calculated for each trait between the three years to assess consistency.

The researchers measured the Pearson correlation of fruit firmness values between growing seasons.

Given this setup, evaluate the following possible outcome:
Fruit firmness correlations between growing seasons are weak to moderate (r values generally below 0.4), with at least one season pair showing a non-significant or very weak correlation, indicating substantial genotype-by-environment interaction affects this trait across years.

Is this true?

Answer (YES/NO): NO